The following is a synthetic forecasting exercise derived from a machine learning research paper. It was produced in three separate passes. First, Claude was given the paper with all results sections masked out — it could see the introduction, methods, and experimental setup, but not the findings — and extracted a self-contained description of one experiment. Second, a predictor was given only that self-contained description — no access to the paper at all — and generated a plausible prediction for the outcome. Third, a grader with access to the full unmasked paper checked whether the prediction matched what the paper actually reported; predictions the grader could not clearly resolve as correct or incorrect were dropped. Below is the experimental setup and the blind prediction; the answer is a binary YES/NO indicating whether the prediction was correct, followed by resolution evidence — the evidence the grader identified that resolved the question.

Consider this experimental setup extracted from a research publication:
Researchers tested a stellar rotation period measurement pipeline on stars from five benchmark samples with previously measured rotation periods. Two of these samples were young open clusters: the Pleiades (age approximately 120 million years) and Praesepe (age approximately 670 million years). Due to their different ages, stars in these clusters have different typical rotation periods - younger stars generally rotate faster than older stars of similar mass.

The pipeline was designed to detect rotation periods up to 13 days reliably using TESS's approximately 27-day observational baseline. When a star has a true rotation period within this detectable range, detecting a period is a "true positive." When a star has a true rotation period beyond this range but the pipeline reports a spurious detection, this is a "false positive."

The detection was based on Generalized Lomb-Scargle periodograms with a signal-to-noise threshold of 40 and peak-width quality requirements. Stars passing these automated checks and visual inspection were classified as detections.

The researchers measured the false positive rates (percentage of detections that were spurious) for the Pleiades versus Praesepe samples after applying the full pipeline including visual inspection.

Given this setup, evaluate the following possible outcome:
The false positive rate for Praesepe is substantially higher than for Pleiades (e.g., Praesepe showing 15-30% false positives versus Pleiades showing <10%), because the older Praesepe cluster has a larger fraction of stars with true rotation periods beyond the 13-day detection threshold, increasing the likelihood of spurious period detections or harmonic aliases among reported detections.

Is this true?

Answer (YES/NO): NO